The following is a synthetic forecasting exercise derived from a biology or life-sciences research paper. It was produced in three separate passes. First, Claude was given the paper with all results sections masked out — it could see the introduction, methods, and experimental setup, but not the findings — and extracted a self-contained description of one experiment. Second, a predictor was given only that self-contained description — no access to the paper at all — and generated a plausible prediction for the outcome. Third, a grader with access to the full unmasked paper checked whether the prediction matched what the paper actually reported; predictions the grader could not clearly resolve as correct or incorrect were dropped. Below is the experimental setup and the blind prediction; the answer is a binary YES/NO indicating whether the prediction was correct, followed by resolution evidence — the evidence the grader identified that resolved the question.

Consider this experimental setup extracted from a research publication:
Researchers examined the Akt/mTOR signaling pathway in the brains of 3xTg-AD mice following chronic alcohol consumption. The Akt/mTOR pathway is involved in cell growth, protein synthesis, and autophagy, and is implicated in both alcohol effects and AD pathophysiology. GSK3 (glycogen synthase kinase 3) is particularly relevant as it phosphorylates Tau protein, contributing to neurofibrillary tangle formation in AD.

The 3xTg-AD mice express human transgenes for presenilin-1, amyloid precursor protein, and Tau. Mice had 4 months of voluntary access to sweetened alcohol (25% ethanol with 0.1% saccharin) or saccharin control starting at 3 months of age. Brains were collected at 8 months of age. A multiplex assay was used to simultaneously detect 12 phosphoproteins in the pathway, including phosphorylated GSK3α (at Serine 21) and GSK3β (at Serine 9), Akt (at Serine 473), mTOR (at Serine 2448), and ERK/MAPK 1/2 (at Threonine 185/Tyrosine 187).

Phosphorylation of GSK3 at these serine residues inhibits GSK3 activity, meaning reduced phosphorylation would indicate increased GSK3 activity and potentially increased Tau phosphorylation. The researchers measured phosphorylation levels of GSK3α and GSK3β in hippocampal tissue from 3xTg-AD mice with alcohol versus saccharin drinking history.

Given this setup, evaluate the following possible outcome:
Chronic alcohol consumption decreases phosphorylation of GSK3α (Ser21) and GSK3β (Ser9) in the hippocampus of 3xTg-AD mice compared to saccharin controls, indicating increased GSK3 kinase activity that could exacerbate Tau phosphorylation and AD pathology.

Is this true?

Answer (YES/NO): NO